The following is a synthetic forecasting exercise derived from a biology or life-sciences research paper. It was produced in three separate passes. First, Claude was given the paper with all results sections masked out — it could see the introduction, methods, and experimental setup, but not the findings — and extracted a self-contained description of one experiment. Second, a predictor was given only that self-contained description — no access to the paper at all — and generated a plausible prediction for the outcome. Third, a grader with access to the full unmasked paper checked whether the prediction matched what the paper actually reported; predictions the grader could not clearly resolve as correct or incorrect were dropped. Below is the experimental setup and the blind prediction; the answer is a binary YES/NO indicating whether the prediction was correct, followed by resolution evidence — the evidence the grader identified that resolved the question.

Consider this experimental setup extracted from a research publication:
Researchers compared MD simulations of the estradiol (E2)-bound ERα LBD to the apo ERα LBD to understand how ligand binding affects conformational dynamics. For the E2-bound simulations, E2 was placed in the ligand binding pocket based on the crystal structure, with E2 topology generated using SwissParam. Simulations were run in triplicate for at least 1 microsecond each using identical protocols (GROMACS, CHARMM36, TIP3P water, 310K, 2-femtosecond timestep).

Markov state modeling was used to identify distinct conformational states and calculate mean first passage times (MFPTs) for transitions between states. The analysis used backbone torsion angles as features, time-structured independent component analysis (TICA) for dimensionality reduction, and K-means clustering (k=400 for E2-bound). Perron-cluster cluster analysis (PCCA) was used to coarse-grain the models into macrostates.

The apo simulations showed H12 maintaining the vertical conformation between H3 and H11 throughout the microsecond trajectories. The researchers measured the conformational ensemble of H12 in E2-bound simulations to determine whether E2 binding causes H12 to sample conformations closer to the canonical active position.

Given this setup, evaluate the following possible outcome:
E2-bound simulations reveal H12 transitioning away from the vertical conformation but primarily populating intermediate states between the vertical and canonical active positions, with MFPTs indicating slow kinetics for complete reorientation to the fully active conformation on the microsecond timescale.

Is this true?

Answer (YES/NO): NO